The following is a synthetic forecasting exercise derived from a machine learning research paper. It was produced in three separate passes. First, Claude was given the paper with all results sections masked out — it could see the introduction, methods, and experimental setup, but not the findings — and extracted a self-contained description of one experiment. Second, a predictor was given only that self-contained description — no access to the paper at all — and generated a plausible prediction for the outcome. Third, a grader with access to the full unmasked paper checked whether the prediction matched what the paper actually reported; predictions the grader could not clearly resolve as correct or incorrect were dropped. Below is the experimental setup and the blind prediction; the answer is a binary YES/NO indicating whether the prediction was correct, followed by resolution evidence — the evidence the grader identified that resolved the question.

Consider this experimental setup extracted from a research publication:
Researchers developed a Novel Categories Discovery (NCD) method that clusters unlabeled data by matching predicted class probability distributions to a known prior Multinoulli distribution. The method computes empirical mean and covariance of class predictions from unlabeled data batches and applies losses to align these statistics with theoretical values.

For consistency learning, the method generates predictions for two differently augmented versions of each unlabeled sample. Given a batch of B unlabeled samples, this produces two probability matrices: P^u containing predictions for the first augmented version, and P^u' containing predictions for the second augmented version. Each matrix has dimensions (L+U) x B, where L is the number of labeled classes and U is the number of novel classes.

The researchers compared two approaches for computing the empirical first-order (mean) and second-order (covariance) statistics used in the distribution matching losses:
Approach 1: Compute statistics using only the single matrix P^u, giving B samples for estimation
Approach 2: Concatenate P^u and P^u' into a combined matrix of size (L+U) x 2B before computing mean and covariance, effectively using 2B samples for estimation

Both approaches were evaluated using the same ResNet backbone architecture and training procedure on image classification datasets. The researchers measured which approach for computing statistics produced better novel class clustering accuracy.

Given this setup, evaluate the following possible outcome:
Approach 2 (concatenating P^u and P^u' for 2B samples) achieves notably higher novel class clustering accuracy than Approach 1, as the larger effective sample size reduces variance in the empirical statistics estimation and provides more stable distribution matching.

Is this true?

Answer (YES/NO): YES